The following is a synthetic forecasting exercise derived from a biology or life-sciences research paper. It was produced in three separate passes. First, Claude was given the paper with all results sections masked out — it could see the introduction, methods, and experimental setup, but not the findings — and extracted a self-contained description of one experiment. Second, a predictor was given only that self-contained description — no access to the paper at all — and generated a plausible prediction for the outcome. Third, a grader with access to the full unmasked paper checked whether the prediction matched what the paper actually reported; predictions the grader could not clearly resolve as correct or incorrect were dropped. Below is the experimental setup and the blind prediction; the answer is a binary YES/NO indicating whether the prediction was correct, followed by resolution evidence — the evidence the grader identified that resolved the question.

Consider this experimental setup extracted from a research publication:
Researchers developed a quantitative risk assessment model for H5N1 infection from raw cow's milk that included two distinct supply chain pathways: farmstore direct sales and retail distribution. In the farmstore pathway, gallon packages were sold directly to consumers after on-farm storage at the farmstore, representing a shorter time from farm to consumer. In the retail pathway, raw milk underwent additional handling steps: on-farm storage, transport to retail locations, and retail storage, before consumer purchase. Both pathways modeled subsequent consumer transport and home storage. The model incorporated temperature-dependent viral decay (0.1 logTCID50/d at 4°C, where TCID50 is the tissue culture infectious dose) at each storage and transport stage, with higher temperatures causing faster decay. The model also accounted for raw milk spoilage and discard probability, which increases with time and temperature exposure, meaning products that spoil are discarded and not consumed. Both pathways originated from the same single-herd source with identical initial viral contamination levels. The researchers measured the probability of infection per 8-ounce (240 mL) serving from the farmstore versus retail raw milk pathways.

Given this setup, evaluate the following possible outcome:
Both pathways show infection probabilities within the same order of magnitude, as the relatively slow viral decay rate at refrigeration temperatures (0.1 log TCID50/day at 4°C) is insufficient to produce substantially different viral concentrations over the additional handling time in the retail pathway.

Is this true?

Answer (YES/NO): YES